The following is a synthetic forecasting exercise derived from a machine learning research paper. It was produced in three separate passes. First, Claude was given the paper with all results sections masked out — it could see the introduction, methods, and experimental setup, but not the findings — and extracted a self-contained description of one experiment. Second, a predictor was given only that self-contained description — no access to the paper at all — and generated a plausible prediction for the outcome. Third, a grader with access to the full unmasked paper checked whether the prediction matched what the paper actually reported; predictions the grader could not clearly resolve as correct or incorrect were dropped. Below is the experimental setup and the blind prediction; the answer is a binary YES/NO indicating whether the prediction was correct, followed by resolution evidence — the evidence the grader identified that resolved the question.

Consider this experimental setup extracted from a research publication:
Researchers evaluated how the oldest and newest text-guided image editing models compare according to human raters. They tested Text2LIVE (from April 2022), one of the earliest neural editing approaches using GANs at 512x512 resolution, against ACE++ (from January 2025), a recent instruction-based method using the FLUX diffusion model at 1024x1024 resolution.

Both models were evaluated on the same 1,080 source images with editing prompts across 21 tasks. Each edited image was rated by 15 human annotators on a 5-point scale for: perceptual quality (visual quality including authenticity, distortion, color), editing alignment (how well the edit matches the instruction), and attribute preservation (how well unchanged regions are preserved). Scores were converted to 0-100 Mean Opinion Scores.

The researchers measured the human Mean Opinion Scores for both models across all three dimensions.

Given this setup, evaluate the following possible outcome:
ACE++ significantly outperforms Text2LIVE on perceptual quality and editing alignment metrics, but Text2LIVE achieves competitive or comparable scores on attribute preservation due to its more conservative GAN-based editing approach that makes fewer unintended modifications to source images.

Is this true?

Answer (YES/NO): NO